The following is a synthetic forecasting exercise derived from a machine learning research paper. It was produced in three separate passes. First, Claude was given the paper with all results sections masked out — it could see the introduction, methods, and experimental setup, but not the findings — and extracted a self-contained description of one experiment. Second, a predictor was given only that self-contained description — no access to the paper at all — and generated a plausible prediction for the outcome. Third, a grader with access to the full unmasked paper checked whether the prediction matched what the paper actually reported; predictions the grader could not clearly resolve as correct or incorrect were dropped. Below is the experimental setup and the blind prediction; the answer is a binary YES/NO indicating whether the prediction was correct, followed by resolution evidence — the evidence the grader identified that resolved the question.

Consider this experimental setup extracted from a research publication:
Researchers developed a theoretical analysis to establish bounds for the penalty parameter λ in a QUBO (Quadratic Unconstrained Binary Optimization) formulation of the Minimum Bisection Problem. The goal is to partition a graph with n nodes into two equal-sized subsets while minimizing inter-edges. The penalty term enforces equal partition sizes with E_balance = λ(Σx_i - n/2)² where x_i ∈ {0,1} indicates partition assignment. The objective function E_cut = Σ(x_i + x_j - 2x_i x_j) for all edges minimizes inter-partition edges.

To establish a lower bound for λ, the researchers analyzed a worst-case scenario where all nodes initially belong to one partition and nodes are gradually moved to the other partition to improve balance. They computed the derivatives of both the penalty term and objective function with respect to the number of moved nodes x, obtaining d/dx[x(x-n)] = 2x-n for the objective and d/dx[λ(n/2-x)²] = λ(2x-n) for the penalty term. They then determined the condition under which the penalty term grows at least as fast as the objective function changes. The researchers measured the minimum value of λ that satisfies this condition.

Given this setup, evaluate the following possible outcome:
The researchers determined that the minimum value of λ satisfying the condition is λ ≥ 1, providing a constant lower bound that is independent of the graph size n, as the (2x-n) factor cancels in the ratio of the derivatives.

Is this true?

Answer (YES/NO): YES